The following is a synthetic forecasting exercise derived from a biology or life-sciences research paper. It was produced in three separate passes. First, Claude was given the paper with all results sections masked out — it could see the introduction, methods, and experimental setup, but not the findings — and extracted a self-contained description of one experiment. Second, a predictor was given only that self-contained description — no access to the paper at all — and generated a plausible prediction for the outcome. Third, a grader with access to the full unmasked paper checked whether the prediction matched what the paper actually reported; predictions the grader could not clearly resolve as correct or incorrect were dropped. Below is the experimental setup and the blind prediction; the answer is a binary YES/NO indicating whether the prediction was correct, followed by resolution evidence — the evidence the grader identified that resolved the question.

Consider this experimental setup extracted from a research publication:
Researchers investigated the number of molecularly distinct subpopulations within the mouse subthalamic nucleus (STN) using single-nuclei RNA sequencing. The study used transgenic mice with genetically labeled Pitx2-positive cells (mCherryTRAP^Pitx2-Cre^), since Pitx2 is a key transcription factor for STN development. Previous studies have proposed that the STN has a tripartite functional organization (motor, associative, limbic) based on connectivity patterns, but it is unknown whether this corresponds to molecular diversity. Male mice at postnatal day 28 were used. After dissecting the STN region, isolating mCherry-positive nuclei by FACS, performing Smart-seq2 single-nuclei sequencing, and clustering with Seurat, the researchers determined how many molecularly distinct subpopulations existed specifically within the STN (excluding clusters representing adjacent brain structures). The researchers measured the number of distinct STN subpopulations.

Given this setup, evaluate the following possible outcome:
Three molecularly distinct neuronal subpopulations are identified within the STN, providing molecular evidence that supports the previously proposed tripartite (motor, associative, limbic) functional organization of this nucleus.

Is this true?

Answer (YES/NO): NO